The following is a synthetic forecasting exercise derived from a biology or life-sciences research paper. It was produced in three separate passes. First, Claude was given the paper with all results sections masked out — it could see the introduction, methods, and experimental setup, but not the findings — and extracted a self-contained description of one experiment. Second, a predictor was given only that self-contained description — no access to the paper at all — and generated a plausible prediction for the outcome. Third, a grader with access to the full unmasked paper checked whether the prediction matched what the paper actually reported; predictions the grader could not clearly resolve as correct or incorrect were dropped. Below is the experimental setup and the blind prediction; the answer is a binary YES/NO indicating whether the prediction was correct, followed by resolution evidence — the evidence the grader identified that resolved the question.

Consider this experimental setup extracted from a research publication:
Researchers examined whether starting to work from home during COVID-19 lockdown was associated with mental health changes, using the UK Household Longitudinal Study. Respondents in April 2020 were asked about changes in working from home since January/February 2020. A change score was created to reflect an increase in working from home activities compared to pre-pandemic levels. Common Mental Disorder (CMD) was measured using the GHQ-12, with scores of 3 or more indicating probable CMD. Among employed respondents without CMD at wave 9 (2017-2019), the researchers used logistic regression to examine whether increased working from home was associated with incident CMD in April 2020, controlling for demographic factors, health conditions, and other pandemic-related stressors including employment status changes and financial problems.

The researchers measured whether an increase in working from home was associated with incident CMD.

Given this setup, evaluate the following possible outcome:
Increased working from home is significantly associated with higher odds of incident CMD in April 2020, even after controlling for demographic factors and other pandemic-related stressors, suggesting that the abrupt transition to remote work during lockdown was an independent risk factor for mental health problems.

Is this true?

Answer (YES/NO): YES